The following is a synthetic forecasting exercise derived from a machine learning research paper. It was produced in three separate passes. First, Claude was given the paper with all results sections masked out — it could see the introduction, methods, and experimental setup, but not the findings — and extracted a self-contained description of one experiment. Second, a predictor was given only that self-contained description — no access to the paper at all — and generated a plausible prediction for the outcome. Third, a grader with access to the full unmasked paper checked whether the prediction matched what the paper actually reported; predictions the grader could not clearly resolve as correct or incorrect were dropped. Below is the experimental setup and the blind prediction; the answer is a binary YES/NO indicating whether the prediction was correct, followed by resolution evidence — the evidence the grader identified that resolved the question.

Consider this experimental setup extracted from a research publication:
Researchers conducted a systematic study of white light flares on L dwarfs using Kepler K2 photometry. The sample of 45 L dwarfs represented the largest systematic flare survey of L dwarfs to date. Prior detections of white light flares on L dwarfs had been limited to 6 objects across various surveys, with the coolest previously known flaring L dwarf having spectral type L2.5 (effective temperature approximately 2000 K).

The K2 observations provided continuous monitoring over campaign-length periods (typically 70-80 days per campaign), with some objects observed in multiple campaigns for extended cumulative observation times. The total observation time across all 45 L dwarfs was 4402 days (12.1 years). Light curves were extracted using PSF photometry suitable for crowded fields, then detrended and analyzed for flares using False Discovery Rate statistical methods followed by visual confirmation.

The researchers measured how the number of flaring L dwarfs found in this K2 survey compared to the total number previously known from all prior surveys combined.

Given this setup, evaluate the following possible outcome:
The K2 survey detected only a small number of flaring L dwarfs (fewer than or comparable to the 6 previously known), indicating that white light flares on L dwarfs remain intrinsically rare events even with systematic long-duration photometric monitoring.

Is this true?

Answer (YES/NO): NO